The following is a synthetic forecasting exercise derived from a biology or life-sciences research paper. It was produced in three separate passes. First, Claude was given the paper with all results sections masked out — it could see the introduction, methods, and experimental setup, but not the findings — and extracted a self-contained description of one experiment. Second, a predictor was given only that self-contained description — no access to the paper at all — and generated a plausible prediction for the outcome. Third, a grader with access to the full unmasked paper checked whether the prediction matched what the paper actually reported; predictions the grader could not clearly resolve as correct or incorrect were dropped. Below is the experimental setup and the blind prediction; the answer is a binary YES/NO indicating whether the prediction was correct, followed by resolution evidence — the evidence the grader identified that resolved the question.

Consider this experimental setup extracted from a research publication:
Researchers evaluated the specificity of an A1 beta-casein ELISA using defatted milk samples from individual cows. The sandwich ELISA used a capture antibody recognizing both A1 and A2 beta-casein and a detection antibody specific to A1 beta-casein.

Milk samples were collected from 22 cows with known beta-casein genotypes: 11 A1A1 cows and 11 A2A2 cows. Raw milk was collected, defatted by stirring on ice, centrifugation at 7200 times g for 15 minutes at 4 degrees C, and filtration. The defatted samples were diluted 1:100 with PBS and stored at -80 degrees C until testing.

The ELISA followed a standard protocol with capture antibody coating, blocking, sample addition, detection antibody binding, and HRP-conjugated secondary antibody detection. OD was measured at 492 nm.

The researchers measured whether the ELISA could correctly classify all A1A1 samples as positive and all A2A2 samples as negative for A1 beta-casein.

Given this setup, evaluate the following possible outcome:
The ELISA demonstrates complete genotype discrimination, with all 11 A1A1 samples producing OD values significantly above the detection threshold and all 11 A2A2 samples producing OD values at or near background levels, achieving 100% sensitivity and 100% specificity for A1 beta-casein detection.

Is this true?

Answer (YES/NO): YES